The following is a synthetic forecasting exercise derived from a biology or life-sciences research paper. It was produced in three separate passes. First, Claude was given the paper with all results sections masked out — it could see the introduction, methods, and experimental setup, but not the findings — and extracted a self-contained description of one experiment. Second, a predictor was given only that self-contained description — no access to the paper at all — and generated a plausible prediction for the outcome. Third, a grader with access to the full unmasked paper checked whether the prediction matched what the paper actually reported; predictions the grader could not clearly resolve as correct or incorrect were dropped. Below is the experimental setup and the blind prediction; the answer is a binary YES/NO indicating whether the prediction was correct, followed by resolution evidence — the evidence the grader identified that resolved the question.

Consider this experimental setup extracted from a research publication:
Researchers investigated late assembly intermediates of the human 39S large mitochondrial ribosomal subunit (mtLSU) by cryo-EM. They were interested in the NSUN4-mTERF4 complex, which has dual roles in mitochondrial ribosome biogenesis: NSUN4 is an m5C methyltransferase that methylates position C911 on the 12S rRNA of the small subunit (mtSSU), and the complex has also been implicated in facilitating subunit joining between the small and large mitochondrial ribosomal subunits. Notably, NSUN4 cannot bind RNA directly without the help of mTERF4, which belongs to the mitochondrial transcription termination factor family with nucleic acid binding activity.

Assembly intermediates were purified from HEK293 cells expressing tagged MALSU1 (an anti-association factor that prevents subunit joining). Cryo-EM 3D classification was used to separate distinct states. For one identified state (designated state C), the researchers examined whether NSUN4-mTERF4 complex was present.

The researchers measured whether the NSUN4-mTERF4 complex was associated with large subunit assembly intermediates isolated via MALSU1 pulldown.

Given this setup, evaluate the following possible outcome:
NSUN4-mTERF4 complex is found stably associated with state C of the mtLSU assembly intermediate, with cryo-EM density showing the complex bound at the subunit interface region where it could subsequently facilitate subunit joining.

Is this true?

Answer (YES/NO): NO